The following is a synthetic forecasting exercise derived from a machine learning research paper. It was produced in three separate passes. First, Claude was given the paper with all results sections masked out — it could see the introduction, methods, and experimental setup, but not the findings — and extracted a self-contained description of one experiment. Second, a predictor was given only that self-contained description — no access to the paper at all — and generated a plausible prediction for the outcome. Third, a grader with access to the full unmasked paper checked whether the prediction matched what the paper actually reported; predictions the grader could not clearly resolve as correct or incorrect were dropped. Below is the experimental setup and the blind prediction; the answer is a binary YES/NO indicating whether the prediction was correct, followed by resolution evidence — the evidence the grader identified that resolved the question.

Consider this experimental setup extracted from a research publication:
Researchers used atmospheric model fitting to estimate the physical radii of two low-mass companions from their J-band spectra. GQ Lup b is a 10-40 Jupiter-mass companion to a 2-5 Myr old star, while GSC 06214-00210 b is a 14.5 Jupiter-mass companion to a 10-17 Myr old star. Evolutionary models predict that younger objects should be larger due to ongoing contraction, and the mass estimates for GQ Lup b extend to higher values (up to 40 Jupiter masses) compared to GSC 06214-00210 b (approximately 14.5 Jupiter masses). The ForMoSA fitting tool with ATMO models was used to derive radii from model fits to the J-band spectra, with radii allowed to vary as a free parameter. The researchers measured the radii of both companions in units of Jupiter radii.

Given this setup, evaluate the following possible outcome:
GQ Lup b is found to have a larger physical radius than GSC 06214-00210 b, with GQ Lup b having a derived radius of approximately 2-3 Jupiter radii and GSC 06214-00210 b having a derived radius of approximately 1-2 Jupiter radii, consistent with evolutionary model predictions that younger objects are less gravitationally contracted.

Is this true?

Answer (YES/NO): NO